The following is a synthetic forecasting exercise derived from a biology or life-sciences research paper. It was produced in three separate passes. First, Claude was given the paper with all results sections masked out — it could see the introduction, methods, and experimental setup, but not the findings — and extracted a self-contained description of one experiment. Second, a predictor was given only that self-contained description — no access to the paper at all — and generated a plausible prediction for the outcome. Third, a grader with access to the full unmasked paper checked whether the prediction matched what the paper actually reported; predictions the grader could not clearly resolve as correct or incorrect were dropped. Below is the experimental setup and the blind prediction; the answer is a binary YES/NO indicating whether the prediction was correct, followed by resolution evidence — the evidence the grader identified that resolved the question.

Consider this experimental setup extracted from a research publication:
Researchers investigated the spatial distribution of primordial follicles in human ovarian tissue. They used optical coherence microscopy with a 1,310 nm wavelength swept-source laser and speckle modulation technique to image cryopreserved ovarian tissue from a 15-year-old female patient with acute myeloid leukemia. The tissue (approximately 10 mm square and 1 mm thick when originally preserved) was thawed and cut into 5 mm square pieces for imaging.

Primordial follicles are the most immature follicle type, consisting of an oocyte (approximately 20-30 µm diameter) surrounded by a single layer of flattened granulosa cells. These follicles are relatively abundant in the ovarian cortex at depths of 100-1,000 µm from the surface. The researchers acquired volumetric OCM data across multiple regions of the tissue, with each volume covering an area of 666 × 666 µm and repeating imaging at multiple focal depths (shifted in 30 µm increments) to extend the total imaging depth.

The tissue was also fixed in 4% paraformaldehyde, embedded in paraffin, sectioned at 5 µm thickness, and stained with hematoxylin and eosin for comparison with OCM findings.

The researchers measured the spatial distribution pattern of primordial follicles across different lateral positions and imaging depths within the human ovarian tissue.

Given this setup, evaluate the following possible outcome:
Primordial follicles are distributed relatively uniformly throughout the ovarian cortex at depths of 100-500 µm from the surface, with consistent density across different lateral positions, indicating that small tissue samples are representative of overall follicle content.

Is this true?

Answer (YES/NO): NO